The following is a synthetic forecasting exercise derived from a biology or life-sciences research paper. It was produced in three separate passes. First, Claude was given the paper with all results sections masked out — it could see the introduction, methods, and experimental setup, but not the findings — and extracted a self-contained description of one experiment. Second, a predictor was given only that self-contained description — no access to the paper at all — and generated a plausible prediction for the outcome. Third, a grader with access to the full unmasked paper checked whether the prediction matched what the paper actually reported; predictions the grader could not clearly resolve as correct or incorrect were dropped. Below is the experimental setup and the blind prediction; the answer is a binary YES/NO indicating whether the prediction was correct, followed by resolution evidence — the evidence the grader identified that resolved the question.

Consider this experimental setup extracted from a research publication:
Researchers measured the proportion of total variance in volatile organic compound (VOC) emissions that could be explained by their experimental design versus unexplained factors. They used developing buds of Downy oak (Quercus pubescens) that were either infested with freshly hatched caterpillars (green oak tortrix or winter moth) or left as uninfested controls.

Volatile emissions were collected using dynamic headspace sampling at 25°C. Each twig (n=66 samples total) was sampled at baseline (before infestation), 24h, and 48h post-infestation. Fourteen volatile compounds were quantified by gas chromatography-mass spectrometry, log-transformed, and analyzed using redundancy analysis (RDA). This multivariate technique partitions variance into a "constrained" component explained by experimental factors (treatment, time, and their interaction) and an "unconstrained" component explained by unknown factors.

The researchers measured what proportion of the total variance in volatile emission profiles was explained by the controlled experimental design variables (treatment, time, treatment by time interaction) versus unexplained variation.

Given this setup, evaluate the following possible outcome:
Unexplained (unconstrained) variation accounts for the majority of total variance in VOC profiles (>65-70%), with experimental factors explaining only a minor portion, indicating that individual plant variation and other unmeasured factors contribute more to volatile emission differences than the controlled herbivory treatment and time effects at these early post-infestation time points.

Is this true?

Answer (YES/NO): YES